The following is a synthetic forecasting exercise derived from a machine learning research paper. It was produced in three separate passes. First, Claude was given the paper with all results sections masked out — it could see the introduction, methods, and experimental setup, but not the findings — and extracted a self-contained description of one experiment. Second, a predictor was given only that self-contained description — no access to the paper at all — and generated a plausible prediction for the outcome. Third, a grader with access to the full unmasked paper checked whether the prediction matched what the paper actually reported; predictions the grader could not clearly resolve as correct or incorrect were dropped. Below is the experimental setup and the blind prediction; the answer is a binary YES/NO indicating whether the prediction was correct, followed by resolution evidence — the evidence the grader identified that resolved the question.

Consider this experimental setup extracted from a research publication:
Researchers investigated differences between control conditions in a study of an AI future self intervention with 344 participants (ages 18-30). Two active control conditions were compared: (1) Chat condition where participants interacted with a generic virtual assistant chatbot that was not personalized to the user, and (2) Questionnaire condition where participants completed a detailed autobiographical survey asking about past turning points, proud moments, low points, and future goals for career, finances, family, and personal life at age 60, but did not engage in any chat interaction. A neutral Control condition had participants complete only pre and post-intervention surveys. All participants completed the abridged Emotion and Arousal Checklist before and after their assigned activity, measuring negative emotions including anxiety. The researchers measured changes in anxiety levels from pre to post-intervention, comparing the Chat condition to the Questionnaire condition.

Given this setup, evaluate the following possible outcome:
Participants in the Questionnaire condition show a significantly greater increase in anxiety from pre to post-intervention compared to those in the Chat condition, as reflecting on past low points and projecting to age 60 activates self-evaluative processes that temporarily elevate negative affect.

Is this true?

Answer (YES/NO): NO